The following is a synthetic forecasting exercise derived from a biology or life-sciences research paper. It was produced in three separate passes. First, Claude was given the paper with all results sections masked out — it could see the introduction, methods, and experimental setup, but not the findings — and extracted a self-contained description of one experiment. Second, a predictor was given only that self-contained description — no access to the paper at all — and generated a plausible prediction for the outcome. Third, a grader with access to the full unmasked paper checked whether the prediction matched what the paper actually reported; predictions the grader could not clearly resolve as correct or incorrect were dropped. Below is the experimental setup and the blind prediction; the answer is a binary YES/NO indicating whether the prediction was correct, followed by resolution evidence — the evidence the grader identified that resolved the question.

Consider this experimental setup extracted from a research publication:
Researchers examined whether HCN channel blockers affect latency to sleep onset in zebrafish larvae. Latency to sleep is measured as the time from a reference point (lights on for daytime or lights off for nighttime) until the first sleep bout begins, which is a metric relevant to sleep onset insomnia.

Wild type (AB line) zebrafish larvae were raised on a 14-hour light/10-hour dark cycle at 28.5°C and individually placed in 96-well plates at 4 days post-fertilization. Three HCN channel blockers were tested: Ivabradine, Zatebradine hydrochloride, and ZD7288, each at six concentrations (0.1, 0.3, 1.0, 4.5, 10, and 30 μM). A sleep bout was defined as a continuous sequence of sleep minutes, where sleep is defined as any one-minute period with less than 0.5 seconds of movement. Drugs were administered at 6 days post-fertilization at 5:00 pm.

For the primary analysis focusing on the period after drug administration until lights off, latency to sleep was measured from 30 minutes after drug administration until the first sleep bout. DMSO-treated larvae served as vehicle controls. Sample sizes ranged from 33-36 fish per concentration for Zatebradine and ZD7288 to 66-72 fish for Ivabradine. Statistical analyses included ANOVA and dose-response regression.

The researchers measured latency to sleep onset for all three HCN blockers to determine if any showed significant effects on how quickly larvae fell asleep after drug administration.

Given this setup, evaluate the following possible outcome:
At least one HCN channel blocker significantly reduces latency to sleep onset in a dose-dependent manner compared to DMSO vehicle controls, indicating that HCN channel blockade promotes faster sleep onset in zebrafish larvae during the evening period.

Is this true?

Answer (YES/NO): YES